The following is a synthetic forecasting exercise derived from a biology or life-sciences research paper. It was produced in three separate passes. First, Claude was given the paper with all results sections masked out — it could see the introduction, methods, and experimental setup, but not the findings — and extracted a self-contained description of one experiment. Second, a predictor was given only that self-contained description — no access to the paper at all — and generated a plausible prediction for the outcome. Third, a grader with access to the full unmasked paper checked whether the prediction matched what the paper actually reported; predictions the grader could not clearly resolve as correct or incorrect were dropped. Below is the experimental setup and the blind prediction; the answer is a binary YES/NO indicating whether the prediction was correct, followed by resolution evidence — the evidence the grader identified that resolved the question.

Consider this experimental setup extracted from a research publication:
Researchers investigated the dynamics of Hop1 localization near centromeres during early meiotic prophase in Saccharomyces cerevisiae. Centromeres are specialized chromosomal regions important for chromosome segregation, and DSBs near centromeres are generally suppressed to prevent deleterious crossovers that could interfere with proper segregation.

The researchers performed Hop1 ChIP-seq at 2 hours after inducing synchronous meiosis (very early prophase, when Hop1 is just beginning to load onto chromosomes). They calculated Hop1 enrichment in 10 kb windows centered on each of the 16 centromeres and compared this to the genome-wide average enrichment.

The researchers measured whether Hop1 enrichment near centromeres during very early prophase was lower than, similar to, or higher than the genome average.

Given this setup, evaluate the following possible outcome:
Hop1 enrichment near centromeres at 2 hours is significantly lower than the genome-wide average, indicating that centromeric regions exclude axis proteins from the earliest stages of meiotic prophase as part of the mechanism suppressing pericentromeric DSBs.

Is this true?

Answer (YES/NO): NO